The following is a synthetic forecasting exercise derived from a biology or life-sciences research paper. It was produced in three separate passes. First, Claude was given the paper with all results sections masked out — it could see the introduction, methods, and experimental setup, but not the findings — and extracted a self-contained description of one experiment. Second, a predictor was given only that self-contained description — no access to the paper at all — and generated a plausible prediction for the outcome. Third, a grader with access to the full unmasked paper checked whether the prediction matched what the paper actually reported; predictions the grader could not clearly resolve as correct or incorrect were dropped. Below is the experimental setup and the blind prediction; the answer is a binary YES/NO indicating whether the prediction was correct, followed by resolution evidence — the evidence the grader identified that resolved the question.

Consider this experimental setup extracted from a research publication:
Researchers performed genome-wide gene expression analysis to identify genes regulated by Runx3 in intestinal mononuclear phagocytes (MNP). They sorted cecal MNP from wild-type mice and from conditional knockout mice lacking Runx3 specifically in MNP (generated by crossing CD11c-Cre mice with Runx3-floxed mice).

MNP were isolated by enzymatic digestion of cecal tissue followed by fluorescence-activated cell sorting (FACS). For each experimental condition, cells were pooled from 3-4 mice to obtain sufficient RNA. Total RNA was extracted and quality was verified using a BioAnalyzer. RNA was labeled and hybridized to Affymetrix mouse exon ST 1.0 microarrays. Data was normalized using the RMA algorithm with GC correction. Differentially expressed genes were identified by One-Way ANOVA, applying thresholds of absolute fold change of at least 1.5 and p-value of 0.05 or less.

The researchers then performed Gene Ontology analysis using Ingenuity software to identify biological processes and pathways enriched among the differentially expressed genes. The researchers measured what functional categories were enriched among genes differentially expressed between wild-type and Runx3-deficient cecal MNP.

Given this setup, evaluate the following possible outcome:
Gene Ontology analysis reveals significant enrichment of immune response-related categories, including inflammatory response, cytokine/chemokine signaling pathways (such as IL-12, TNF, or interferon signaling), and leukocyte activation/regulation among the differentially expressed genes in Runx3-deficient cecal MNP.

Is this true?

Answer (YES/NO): YES